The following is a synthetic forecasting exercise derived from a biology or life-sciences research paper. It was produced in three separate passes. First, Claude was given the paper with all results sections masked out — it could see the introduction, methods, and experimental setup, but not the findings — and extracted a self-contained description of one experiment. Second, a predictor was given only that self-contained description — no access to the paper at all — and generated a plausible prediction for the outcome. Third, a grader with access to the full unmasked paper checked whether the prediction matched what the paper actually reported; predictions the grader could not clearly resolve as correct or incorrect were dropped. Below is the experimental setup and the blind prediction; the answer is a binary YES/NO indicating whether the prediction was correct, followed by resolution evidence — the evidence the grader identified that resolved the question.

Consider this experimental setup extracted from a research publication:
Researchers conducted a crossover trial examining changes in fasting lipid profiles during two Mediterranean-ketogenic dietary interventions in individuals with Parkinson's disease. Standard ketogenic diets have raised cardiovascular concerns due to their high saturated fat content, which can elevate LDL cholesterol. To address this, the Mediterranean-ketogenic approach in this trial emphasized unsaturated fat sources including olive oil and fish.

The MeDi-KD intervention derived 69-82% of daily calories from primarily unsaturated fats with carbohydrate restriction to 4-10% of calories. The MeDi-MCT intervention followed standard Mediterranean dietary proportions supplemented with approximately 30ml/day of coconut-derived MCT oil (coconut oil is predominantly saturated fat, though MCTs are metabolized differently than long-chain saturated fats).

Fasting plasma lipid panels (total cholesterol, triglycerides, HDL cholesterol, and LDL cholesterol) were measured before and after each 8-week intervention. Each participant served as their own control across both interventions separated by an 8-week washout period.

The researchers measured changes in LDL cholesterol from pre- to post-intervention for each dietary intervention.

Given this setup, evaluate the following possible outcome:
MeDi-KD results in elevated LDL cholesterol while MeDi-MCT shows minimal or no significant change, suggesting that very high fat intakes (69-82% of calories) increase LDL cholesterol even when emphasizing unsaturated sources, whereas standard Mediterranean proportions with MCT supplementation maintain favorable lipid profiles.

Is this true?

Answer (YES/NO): NO